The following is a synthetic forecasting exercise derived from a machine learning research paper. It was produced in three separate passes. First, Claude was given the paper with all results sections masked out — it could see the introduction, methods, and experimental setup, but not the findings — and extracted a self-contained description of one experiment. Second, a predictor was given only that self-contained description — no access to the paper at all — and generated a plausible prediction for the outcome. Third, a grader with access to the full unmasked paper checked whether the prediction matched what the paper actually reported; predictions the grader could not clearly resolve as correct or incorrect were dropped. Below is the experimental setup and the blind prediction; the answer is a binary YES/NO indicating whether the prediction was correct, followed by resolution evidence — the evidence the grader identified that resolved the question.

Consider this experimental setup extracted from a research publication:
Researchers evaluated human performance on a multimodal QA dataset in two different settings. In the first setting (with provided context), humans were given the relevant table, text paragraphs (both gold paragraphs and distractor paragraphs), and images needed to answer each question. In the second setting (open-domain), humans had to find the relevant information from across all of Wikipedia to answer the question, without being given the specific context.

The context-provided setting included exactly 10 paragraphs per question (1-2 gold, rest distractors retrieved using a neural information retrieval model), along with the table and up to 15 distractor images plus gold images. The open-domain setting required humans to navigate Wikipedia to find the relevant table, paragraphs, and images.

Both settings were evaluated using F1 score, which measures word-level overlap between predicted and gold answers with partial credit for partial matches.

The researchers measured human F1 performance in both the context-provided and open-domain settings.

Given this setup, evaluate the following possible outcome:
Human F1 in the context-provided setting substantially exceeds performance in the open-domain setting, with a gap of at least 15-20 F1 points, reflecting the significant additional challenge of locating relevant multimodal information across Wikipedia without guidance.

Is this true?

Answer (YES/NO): NO